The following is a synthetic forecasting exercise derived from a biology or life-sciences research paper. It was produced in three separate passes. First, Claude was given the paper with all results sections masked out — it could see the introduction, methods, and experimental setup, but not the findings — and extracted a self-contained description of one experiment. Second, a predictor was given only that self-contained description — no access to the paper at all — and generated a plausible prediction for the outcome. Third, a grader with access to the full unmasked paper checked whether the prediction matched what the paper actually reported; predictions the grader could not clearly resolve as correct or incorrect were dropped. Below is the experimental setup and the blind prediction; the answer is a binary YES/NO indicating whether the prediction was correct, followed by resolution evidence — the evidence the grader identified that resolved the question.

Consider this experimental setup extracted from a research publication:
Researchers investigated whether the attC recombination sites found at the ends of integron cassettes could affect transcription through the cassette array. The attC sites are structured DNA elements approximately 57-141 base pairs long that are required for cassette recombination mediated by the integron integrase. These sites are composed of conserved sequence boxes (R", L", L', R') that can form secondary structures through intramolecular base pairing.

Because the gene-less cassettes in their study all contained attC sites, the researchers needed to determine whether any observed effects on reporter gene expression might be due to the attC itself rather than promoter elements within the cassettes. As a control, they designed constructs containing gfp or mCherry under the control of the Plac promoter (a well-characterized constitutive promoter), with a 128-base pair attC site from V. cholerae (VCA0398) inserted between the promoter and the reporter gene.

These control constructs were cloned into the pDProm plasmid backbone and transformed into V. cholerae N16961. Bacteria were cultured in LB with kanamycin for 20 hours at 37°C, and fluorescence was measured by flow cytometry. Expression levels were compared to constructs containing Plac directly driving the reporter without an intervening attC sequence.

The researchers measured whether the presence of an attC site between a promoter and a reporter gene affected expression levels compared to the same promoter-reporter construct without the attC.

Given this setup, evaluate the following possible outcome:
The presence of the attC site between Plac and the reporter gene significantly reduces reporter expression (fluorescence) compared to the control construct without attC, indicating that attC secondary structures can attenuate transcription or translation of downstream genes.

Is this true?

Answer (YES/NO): NO